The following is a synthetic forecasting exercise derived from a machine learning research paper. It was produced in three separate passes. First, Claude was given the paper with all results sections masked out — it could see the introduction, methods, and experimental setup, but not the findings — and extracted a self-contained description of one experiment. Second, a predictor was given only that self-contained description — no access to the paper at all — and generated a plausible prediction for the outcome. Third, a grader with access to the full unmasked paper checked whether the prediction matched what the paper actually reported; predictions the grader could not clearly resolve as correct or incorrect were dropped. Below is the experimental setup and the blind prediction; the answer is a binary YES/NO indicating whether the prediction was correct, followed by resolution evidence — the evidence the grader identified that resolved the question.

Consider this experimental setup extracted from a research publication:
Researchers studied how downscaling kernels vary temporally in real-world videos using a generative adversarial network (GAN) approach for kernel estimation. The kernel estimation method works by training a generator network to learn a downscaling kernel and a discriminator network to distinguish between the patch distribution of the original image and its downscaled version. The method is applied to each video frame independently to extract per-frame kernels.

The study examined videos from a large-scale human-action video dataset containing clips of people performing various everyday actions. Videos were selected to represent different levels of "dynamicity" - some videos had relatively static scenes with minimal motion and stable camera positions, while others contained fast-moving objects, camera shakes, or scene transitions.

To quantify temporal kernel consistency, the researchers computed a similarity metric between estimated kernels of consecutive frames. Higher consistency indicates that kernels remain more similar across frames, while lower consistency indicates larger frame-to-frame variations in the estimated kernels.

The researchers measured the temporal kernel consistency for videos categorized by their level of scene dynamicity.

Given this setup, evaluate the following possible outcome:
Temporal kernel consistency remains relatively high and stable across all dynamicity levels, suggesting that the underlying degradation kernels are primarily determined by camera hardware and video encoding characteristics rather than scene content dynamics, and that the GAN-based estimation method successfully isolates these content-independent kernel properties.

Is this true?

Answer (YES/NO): NO